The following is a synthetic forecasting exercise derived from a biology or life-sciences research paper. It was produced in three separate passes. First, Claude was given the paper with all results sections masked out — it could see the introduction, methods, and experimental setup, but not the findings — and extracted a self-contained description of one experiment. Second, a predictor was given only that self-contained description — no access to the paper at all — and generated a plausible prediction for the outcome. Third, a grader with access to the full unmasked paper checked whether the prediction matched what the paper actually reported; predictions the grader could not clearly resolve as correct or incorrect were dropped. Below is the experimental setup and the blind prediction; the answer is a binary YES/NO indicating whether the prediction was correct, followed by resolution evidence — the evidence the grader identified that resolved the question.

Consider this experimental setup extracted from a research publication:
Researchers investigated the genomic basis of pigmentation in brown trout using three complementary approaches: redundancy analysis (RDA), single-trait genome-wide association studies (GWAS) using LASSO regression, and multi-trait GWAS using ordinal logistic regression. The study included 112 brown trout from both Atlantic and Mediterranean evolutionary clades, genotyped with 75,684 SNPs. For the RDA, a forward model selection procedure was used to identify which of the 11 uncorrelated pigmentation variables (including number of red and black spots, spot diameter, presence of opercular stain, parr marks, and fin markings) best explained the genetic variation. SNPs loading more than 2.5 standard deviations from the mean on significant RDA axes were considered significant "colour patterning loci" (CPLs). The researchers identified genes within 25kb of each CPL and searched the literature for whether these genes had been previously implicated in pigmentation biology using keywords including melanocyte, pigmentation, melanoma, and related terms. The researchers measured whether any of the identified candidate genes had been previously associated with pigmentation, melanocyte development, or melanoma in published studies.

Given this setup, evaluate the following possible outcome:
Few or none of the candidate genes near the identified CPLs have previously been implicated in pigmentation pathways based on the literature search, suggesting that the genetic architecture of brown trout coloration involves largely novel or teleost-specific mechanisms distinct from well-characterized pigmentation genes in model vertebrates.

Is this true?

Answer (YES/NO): NO